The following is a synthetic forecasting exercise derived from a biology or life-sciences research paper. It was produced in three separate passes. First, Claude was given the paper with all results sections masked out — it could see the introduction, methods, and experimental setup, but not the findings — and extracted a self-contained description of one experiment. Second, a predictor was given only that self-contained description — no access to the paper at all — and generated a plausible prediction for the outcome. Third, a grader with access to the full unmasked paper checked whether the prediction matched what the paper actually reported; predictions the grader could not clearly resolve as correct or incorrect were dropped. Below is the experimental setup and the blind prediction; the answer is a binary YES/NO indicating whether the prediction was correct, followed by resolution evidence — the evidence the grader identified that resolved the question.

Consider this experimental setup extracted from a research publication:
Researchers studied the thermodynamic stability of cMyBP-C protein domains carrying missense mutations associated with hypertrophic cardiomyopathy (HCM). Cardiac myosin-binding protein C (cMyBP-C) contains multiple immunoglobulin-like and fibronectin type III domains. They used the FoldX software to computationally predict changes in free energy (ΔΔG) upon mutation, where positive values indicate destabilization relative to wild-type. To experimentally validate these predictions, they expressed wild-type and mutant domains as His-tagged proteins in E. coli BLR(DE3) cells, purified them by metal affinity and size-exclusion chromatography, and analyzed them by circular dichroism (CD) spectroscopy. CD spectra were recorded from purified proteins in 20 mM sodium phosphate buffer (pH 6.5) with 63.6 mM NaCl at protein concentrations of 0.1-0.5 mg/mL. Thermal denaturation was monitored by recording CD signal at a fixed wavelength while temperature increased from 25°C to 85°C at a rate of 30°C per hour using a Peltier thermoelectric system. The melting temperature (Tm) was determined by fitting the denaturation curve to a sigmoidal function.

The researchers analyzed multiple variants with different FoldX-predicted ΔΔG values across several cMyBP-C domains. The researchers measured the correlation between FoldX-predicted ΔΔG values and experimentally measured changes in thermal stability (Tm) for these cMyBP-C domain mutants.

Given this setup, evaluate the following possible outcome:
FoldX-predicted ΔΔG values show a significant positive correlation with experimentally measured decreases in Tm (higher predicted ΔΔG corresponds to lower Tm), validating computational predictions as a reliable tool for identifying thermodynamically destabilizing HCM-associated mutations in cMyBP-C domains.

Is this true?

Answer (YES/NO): NO